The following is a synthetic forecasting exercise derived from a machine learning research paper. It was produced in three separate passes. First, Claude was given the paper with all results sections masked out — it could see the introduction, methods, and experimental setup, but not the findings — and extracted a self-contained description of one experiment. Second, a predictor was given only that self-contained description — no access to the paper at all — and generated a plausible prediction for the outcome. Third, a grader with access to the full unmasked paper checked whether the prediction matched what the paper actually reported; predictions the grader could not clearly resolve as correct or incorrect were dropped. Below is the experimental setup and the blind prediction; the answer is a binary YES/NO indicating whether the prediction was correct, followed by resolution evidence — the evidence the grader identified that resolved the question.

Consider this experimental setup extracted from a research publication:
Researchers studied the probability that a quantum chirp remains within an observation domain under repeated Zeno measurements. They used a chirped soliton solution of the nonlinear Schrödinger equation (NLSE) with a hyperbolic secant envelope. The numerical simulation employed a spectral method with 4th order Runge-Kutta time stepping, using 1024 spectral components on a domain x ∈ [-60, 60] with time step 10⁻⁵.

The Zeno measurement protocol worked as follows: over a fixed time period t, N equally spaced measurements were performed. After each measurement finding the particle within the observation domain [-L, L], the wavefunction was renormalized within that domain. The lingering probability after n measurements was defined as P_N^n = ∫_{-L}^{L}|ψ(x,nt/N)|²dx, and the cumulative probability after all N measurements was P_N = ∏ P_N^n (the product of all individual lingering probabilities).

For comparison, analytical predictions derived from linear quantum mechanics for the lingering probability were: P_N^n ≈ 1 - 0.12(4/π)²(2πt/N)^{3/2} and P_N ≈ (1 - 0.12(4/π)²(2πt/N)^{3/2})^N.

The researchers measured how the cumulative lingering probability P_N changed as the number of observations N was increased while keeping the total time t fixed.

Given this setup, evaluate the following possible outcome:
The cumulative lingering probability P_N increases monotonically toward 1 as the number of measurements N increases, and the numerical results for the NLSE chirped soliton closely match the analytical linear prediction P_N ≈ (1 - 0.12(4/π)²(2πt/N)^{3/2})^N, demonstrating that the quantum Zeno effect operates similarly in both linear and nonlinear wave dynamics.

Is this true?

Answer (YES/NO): NO